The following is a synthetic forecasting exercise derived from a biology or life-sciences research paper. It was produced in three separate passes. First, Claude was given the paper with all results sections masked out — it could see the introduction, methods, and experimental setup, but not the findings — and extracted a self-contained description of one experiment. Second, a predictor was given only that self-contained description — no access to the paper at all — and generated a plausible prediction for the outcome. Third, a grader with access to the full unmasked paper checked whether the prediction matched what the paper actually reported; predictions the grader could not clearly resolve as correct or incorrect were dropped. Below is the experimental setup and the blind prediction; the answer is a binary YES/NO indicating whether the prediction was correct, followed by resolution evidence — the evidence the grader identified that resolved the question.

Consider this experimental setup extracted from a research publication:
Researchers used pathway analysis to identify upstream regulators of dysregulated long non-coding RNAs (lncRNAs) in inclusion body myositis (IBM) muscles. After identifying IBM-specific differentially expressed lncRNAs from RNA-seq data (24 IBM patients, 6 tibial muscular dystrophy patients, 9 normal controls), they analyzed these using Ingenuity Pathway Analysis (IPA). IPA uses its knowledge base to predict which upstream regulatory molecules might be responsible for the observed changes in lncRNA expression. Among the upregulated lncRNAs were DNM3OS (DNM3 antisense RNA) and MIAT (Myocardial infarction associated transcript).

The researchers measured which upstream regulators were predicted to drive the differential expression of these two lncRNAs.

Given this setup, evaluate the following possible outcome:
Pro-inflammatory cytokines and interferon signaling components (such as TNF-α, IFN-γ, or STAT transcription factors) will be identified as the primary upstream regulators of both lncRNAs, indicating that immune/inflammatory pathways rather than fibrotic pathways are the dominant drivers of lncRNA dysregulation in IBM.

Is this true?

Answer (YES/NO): NO